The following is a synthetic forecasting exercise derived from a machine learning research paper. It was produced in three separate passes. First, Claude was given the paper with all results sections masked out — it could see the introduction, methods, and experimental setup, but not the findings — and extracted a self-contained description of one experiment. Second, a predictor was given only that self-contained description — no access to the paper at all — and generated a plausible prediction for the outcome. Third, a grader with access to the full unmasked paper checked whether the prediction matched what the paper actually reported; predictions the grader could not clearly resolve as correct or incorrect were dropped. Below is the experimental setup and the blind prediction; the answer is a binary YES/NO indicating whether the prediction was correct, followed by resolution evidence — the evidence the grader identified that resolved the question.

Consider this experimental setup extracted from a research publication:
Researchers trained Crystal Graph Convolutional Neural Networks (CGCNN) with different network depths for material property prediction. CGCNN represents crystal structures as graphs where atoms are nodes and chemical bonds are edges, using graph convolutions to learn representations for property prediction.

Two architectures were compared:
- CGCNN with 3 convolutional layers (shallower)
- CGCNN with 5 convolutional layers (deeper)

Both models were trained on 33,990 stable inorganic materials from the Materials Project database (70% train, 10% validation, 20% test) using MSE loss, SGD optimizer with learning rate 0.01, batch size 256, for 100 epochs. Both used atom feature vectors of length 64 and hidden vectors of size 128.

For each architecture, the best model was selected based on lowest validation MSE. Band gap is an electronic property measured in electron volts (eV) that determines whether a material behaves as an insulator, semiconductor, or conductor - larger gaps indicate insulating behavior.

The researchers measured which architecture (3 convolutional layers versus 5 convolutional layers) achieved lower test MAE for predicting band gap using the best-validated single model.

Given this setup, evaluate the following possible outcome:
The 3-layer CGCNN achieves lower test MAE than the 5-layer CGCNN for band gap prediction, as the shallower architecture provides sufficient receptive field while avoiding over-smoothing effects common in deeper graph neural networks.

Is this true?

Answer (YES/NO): NO